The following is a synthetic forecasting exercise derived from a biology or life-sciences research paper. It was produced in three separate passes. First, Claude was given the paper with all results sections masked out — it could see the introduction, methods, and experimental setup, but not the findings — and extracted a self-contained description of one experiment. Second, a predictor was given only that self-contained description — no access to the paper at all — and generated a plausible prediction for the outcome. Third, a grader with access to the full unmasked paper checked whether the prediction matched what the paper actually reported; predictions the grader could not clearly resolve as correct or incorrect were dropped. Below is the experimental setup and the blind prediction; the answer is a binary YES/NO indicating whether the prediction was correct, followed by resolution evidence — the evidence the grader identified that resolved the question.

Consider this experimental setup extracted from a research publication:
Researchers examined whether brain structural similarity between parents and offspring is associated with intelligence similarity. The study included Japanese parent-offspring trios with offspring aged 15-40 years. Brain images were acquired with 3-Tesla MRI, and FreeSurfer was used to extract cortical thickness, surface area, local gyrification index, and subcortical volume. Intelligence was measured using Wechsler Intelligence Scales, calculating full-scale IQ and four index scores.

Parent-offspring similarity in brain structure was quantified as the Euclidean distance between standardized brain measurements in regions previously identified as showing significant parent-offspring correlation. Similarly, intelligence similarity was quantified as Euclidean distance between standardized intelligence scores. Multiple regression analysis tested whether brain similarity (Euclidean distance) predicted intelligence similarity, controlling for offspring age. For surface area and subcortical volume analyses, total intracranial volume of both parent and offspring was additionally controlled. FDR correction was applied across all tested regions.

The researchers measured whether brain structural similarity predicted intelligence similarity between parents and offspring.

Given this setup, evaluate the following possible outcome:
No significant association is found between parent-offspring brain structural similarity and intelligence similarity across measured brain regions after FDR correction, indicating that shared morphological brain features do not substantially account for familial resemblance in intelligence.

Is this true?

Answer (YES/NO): NO